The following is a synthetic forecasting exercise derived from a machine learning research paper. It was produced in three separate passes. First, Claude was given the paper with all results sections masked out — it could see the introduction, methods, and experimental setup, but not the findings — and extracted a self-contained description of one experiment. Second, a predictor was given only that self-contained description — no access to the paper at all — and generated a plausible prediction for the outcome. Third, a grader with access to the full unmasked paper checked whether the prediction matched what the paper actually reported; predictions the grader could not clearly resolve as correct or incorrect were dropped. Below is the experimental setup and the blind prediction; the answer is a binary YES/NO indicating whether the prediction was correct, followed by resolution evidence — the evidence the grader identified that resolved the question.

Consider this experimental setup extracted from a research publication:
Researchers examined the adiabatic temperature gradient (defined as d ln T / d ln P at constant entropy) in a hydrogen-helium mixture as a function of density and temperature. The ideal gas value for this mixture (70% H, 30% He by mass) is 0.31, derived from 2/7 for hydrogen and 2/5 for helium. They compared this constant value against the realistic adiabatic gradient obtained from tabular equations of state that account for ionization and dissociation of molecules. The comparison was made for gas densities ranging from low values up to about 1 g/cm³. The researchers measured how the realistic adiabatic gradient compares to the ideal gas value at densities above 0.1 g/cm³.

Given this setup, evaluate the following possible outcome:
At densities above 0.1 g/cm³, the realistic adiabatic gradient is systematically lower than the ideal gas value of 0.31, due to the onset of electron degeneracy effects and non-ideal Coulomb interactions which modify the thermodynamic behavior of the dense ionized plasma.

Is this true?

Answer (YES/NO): NO